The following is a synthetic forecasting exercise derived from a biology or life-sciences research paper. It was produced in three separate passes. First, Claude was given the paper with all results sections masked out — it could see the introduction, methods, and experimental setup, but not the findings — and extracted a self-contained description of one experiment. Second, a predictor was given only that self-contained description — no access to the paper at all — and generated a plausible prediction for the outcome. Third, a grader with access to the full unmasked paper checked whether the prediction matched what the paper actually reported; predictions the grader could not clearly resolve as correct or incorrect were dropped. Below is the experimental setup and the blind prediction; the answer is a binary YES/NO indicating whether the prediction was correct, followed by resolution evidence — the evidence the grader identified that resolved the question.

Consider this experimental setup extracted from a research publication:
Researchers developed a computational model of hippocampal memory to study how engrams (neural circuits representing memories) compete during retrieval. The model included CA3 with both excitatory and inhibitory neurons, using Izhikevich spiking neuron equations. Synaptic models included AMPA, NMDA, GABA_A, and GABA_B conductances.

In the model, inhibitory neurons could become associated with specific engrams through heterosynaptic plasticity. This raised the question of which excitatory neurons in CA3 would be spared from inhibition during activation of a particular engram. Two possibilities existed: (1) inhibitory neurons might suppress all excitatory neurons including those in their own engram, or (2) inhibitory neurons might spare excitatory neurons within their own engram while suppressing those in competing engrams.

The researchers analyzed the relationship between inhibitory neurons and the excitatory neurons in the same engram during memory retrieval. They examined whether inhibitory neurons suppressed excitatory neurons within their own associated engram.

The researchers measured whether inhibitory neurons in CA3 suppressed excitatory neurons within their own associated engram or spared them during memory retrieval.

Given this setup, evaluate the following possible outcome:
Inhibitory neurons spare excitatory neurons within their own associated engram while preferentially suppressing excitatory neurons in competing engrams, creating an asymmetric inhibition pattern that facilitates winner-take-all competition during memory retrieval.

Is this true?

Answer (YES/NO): YES